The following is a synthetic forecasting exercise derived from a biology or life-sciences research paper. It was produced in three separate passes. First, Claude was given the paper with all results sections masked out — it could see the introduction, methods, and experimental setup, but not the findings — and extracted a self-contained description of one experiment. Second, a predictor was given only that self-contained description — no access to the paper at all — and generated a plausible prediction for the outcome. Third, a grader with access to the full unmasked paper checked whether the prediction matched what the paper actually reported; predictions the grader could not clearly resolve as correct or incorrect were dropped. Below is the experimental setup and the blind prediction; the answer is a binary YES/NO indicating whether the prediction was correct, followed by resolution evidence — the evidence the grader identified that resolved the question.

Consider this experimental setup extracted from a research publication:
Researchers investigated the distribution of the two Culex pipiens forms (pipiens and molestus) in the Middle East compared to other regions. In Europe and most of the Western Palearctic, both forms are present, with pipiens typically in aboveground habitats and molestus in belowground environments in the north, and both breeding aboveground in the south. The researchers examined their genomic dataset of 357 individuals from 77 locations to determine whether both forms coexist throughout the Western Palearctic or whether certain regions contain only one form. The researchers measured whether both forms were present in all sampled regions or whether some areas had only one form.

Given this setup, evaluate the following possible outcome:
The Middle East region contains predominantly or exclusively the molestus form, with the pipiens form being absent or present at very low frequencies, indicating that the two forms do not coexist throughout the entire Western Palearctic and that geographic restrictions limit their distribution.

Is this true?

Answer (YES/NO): YES